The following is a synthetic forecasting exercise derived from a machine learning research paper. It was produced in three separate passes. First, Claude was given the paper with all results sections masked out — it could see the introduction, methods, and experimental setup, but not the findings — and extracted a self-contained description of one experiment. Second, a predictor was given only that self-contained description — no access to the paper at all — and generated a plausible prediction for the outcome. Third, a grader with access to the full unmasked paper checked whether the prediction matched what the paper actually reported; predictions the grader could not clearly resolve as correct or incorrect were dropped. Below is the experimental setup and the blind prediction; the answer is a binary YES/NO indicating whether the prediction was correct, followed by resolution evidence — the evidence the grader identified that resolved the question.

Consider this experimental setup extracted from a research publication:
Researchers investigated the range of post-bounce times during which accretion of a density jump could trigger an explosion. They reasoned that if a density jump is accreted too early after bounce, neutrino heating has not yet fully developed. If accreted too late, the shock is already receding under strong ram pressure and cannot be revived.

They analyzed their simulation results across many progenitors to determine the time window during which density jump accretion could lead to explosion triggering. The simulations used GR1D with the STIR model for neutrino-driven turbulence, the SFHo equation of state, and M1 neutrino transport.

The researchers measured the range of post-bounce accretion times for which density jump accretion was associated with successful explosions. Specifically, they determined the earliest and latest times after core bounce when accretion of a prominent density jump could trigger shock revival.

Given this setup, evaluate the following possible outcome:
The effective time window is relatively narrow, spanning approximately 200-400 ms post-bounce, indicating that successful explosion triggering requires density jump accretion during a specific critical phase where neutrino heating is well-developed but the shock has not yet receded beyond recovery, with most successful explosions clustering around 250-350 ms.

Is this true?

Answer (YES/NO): NO